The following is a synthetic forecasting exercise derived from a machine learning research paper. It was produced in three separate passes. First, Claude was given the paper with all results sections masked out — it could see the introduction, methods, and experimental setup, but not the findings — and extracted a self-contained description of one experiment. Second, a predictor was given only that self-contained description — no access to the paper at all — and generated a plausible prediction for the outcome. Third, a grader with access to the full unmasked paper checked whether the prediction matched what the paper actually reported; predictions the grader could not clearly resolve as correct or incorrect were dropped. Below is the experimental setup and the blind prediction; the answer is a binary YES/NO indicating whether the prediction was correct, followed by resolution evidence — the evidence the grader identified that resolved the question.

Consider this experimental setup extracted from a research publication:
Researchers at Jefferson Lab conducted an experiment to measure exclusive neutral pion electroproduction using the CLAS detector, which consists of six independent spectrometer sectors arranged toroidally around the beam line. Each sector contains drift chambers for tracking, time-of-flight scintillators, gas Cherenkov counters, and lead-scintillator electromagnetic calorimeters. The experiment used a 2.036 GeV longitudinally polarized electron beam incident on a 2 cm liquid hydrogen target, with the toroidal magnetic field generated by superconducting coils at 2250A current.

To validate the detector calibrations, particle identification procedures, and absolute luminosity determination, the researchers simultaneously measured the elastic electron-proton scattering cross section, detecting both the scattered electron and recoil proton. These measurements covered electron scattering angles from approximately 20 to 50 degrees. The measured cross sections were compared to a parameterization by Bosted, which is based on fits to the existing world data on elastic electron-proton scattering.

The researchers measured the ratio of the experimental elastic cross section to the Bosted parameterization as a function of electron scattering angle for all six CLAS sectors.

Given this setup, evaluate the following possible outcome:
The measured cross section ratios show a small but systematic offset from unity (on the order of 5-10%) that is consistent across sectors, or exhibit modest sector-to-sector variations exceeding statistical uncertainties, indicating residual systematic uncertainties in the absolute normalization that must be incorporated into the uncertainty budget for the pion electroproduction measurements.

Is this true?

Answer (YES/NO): NO